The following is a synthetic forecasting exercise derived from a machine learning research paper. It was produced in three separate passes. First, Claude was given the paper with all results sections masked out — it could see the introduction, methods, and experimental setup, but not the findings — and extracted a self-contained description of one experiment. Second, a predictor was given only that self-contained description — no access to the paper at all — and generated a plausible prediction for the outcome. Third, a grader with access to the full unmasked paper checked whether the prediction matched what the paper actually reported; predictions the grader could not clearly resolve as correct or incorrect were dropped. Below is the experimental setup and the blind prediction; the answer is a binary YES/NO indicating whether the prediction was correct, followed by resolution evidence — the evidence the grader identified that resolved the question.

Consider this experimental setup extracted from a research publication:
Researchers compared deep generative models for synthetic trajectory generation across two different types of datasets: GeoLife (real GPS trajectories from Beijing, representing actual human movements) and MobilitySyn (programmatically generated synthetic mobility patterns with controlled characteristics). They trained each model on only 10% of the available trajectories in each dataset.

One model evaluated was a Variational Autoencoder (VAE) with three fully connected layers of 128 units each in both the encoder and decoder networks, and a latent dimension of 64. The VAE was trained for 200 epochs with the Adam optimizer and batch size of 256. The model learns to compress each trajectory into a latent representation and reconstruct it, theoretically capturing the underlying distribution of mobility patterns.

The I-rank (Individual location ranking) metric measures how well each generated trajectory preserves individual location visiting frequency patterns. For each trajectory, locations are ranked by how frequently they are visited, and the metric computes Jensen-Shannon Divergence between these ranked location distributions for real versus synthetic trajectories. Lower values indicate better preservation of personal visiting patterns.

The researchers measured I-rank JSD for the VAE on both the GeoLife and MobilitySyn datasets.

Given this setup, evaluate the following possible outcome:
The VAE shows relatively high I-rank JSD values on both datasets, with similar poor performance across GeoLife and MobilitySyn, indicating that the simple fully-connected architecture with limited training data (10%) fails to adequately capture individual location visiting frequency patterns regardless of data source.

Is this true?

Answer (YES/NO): NO